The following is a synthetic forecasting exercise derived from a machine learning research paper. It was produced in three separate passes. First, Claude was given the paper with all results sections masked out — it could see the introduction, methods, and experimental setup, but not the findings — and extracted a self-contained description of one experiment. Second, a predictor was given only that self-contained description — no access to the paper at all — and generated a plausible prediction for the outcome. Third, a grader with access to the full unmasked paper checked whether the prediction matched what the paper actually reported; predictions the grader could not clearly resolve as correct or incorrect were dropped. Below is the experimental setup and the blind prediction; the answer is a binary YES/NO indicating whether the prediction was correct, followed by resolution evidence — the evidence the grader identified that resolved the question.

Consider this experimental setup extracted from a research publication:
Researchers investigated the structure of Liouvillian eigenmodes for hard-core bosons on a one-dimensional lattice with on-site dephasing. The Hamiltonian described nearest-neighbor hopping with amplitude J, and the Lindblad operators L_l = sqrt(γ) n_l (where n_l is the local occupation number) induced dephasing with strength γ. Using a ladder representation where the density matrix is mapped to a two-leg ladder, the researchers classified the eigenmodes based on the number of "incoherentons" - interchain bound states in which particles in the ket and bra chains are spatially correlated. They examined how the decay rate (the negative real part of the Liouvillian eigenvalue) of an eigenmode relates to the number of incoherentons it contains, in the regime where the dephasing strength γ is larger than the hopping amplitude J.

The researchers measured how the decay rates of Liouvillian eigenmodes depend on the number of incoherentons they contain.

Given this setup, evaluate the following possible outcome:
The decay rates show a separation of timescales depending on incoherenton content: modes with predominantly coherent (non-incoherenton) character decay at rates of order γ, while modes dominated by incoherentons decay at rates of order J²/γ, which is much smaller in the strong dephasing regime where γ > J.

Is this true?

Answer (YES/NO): YES